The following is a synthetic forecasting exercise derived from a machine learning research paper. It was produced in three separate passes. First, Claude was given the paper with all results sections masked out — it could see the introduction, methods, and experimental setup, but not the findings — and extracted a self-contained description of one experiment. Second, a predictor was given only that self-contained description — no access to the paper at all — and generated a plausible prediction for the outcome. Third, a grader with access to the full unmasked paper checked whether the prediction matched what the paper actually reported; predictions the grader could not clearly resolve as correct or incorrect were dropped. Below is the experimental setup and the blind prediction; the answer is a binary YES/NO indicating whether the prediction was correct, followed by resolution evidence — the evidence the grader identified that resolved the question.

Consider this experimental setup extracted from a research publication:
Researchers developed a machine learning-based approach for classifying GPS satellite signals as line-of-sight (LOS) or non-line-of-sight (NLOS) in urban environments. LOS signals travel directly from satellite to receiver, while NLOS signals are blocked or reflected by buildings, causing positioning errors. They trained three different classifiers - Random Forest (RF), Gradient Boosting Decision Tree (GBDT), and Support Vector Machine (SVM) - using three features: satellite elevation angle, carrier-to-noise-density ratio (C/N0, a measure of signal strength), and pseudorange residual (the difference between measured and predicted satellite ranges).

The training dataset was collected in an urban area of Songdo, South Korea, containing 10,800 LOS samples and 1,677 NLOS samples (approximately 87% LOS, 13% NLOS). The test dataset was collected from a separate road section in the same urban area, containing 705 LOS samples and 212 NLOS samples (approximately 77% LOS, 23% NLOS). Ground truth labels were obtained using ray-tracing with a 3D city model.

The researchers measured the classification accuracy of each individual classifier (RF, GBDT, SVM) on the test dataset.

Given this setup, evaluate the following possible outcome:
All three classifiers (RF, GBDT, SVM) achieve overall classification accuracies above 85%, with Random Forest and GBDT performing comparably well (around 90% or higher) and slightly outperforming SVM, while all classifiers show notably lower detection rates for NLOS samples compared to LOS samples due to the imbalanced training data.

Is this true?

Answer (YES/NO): NO